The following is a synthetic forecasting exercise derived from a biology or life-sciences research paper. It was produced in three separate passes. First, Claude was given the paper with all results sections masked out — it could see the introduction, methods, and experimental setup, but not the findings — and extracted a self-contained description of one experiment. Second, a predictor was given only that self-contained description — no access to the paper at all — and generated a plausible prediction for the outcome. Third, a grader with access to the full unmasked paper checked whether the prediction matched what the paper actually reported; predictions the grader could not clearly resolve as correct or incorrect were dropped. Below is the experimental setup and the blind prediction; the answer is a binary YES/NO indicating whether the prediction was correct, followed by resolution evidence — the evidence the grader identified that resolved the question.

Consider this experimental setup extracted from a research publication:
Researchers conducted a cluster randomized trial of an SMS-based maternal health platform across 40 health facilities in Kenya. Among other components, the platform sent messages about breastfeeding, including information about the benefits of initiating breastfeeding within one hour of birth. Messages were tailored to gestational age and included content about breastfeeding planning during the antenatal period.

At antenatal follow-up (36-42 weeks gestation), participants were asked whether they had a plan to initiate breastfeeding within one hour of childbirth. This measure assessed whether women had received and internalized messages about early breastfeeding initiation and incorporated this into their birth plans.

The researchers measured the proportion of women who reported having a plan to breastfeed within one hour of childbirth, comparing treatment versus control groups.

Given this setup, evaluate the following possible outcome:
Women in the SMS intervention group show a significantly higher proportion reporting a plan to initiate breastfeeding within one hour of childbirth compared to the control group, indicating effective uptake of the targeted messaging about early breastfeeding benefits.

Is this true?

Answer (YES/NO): NO